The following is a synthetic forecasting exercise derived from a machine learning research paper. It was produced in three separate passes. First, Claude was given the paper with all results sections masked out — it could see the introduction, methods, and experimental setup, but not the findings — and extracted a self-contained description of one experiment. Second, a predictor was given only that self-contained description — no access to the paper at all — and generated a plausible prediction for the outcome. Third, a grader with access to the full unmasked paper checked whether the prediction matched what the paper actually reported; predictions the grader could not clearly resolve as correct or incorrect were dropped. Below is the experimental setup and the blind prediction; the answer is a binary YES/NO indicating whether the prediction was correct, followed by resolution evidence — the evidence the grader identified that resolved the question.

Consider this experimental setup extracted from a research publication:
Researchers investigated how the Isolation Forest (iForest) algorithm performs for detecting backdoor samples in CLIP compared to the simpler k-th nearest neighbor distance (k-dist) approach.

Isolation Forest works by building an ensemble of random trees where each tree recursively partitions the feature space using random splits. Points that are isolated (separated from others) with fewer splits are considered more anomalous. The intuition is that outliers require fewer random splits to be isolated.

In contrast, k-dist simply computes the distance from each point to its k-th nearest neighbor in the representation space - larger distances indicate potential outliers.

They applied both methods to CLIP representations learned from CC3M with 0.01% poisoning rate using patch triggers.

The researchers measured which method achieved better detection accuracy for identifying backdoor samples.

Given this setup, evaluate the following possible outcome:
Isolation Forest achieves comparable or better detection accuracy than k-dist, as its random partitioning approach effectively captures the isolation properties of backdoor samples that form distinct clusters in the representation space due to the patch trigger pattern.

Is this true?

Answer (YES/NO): YES